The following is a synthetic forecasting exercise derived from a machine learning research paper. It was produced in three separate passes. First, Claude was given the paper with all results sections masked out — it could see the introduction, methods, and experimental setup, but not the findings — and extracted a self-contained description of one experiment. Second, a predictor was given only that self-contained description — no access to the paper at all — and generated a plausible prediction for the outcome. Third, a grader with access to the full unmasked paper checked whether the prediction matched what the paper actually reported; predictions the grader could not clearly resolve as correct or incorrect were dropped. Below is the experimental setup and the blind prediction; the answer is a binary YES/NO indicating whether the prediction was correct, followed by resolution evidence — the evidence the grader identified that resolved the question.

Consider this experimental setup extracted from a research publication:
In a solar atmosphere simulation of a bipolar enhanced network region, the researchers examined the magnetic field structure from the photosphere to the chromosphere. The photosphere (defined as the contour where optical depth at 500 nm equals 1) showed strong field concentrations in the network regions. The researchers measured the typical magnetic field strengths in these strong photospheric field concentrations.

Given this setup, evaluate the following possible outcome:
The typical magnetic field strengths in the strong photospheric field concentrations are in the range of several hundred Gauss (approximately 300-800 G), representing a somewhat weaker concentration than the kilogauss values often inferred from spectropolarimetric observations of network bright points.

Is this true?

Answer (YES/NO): NO